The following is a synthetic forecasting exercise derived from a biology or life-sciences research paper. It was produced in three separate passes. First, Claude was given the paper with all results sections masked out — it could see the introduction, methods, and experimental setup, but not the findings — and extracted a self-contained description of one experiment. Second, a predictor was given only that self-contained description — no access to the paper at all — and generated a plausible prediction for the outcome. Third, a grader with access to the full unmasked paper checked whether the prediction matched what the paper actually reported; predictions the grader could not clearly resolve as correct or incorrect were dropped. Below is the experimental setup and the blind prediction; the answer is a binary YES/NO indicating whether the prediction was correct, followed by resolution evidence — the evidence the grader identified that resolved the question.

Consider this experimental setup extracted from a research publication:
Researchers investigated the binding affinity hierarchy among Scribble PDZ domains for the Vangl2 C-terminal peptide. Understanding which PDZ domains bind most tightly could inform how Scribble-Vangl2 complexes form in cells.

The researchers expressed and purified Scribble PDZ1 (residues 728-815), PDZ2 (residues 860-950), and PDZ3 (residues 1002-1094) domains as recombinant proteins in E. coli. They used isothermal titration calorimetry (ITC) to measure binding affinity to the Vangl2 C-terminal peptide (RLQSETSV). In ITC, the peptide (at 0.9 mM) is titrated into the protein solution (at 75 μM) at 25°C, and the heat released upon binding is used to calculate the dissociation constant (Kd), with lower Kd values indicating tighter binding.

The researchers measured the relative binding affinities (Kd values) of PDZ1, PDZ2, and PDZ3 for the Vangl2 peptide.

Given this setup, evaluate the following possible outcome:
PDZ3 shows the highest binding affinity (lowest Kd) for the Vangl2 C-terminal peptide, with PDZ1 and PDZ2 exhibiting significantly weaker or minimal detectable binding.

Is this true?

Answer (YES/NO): NO